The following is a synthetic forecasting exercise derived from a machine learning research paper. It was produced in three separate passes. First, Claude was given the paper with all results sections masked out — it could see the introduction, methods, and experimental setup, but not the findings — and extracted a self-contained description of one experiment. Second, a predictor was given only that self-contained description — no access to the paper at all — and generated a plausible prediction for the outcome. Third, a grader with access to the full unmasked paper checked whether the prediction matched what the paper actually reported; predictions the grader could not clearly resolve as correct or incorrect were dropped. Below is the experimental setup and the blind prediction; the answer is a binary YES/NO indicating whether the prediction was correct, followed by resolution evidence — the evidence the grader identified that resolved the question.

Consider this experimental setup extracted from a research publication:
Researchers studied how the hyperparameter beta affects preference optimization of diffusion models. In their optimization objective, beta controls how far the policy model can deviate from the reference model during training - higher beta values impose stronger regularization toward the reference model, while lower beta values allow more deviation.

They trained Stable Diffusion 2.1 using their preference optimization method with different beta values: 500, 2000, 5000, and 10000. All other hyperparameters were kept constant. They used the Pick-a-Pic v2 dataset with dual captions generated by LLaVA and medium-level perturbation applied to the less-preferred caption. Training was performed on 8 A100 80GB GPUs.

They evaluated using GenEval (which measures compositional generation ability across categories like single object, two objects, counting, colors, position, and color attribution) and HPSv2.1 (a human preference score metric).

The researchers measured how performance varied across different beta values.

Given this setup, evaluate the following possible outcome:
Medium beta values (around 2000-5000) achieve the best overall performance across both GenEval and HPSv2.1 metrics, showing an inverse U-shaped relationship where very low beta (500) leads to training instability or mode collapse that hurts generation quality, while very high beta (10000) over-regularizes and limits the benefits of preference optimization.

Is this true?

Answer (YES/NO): NO